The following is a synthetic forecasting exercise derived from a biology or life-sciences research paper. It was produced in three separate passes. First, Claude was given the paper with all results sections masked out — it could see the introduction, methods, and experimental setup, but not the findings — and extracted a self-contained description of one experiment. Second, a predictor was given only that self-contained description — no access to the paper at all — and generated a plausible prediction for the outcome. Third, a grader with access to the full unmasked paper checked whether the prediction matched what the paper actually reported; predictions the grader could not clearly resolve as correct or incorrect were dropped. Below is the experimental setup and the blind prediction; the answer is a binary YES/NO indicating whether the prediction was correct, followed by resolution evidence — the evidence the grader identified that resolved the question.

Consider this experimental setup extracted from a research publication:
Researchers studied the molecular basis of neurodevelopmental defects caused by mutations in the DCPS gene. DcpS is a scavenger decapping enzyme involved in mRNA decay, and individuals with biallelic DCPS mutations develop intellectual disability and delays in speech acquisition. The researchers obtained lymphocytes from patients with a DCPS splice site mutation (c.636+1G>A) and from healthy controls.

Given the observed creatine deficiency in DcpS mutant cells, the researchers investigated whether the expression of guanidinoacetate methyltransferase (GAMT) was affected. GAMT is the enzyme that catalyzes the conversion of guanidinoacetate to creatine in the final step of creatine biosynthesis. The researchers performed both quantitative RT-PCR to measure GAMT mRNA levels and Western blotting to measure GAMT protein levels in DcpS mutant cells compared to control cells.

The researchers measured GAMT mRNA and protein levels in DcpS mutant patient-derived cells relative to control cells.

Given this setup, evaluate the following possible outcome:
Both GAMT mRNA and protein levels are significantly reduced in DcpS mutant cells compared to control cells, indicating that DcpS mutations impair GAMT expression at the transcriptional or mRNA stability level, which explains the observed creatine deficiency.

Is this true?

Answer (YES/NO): YES